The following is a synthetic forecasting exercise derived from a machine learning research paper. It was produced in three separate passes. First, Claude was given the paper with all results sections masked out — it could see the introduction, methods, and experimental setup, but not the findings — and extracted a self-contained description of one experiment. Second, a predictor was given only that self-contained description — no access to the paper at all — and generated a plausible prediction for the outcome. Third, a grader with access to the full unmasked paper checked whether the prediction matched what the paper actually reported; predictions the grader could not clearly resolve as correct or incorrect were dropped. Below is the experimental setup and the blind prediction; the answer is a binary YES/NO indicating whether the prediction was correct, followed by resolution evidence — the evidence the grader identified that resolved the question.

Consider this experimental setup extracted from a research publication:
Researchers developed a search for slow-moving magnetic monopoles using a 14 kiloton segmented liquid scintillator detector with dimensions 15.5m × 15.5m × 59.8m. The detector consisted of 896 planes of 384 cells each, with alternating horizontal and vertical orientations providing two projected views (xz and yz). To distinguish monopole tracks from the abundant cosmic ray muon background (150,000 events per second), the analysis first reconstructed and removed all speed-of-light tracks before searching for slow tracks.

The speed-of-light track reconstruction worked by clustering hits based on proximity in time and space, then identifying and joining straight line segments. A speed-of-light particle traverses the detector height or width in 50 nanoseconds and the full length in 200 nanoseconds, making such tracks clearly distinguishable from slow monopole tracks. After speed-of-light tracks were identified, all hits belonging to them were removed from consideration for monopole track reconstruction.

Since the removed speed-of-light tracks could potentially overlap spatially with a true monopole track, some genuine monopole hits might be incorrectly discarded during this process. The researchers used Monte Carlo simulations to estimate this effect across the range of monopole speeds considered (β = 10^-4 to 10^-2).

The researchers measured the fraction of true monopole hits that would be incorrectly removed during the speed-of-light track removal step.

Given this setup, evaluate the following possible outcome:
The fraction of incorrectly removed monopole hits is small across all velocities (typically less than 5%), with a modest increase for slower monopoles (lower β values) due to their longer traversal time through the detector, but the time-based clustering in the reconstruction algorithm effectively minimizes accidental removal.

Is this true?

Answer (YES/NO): NO